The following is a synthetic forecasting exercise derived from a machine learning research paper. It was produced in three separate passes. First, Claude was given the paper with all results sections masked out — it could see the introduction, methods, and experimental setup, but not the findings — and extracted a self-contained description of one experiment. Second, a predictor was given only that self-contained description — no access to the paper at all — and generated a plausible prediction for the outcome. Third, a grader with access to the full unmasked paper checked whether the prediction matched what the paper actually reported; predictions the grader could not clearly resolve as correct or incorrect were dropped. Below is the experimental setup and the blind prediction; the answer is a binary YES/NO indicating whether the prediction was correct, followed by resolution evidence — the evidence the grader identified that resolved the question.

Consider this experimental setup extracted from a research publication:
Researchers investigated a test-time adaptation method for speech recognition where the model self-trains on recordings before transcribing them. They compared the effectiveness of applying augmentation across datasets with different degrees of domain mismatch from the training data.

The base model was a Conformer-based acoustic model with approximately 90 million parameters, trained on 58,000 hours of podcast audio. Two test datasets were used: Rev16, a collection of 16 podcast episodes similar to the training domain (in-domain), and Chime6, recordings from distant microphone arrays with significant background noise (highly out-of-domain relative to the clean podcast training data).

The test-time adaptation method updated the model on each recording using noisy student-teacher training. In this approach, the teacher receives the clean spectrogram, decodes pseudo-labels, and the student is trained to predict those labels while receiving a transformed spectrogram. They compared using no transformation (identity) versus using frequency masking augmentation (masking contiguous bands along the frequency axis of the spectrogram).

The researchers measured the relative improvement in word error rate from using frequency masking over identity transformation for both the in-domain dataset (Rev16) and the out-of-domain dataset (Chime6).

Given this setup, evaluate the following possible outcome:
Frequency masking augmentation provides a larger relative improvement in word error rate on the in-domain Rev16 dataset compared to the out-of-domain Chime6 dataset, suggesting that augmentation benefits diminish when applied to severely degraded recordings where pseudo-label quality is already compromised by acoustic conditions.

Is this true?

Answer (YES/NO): NO